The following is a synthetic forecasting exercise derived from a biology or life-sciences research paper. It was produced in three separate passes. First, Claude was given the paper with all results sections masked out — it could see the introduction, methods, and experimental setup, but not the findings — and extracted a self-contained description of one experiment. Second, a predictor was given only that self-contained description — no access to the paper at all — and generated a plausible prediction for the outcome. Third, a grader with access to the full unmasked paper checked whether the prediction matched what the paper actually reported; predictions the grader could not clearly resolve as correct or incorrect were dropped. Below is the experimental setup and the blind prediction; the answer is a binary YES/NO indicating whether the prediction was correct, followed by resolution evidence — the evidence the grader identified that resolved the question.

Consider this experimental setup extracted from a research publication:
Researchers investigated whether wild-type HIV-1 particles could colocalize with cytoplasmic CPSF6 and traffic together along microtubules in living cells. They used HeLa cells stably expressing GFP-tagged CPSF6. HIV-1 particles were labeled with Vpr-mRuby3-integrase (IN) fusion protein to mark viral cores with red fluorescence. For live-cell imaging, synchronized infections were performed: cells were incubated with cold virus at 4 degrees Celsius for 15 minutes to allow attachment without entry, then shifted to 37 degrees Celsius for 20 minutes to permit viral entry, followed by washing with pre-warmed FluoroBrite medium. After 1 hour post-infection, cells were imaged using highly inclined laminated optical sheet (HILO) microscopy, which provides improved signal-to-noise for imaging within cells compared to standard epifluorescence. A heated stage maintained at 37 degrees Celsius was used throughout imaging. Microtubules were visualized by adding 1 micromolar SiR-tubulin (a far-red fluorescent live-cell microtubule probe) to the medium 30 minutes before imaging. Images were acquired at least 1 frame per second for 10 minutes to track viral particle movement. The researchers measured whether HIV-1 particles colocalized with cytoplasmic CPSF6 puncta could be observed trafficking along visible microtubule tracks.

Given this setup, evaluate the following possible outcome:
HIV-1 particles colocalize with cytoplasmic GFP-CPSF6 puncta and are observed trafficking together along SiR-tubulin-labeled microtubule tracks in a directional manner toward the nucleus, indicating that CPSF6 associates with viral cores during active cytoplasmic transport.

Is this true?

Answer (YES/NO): YES